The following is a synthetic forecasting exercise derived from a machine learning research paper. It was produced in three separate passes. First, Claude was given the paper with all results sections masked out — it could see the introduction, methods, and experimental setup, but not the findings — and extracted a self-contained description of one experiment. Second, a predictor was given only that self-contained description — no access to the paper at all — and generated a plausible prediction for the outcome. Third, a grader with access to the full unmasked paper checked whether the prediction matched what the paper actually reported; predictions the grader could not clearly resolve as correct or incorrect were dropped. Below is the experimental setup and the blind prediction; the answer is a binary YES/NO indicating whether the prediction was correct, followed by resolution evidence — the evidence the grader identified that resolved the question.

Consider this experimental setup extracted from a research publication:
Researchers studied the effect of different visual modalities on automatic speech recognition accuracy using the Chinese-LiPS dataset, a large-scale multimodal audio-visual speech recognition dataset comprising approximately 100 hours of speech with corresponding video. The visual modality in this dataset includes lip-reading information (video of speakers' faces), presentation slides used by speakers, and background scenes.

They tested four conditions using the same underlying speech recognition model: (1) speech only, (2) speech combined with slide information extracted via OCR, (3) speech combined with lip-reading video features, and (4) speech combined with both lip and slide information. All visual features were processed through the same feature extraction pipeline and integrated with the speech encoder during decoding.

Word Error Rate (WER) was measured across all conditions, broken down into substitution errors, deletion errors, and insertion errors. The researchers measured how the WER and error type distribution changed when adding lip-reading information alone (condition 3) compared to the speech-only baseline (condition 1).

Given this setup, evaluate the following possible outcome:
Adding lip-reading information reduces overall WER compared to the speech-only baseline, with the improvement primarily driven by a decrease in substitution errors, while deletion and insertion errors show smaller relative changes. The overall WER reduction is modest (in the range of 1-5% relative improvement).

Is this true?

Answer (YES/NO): NO